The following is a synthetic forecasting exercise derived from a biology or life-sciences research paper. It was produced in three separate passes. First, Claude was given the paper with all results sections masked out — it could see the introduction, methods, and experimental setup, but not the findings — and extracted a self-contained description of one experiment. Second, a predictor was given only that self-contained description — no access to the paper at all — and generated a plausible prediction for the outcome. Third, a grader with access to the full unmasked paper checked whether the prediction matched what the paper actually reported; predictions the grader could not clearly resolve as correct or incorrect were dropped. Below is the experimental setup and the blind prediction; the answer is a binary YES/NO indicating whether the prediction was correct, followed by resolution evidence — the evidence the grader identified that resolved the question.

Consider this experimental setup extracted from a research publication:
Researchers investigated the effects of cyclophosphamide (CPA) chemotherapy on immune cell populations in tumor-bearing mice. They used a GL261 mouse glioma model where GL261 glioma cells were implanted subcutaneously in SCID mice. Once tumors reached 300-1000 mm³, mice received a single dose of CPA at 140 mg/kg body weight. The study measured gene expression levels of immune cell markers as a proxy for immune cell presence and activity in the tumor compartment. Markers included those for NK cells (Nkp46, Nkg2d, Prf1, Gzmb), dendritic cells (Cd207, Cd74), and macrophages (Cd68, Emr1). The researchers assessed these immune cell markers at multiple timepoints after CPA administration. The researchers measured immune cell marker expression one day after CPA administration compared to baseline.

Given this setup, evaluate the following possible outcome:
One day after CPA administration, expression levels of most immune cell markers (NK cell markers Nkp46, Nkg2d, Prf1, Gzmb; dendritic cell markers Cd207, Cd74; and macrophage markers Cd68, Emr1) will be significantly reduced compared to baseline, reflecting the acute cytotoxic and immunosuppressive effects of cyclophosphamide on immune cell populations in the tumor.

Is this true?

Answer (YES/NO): YES